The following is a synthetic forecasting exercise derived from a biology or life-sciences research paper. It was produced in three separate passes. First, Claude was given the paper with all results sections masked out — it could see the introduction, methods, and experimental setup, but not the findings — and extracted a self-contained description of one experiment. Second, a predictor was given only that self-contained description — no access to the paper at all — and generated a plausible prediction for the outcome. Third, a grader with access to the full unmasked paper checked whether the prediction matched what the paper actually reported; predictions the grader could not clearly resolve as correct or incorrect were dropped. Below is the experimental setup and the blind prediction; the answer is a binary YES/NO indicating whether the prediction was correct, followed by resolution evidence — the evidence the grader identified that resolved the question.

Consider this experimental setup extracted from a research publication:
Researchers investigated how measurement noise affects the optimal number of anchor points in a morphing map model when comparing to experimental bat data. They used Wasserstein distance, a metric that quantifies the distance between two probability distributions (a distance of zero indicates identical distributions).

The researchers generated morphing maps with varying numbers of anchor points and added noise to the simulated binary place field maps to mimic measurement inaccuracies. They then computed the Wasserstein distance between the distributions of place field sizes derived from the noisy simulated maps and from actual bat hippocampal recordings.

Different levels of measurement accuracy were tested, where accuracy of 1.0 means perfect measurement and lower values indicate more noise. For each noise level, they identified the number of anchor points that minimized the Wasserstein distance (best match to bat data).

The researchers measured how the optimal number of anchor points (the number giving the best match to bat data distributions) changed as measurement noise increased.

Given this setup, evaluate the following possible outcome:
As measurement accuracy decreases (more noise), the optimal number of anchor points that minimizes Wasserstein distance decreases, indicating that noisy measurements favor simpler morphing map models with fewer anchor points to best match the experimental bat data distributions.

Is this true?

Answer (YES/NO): YES